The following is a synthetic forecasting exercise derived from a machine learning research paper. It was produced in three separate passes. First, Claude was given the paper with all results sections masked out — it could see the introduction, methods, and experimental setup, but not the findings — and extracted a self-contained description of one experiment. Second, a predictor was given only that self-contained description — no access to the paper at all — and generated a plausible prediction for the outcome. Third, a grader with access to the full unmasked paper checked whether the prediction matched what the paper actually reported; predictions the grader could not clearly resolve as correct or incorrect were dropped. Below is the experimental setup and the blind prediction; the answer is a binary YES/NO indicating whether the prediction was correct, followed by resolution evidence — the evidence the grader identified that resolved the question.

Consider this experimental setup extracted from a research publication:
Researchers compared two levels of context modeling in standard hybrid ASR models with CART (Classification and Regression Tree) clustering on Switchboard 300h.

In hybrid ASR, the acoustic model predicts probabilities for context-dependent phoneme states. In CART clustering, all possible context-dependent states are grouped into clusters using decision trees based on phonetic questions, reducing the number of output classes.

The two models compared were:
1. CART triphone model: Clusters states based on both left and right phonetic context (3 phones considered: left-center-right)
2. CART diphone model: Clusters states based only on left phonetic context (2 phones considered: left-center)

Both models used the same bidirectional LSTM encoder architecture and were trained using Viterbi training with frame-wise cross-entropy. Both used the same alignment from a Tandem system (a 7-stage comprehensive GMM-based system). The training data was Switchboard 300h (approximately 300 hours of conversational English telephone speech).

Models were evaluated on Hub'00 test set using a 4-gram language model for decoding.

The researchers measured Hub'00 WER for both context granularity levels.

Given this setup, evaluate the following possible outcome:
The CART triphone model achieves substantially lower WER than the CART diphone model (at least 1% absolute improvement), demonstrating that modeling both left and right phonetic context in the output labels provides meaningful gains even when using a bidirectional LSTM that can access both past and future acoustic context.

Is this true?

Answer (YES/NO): YES